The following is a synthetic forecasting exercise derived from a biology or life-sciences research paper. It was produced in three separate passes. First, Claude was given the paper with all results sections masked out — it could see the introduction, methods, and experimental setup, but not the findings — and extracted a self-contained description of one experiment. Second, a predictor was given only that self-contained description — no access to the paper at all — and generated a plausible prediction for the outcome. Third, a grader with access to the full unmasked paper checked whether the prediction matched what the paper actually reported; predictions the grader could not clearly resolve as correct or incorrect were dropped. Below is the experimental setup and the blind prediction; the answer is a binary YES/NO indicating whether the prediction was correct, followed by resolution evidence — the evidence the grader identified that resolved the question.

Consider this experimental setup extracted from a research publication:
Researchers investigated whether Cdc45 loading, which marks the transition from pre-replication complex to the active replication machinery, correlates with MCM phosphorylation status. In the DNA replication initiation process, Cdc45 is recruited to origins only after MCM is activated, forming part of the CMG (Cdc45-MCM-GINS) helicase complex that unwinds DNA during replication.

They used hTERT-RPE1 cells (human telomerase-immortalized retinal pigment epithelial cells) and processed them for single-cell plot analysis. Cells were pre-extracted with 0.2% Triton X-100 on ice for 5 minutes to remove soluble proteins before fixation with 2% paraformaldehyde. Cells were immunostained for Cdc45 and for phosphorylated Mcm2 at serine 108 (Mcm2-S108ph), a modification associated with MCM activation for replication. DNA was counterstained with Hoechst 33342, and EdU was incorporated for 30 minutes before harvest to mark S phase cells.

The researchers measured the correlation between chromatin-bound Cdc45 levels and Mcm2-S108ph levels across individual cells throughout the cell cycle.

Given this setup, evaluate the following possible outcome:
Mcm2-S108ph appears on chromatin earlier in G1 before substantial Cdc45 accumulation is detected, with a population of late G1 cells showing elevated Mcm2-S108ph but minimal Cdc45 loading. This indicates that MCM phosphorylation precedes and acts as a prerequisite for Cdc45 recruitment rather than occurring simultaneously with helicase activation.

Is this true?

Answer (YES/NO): YES